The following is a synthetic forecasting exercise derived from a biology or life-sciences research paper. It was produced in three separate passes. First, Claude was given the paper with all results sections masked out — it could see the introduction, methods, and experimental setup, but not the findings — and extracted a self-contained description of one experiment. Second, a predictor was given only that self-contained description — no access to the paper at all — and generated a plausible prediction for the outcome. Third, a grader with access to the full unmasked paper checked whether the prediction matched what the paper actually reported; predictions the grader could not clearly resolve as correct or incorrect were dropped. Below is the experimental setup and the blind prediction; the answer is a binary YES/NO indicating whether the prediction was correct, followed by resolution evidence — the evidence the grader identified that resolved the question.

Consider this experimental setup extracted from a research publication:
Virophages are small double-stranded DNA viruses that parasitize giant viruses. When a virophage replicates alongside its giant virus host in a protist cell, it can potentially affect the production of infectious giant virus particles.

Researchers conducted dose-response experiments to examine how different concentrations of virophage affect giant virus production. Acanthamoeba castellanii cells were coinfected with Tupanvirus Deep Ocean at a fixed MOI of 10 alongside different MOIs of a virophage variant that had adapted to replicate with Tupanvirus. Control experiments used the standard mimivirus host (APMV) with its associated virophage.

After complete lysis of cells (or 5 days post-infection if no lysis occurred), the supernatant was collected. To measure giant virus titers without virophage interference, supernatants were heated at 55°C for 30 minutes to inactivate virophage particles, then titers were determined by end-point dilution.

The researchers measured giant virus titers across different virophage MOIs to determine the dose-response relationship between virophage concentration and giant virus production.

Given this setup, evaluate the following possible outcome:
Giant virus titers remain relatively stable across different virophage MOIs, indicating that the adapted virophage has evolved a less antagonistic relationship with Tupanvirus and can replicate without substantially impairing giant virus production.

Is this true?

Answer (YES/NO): NO